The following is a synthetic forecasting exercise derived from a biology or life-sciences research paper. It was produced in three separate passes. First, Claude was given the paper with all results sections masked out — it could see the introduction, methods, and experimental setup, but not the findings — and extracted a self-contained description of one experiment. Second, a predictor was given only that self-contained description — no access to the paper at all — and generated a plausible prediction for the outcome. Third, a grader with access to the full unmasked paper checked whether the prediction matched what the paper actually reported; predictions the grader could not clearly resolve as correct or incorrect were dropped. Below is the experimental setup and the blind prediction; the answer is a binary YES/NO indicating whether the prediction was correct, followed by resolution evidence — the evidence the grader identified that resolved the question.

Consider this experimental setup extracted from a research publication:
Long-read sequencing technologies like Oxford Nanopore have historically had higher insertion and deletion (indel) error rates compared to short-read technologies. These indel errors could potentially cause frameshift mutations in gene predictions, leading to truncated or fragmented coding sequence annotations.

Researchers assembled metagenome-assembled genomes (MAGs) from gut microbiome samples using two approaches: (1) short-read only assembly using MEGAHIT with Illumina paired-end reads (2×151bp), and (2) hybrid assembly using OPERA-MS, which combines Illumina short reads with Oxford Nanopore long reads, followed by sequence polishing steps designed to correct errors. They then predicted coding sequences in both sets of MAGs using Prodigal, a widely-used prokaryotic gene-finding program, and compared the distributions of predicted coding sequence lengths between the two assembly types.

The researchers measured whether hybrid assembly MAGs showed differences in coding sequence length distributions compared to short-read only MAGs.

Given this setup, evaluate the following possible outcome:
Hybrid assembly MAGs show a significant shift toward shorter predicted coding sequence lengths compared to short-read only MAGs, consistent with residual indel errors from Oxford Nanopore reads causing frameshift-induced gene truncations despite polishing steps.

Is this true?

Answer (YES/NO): NO